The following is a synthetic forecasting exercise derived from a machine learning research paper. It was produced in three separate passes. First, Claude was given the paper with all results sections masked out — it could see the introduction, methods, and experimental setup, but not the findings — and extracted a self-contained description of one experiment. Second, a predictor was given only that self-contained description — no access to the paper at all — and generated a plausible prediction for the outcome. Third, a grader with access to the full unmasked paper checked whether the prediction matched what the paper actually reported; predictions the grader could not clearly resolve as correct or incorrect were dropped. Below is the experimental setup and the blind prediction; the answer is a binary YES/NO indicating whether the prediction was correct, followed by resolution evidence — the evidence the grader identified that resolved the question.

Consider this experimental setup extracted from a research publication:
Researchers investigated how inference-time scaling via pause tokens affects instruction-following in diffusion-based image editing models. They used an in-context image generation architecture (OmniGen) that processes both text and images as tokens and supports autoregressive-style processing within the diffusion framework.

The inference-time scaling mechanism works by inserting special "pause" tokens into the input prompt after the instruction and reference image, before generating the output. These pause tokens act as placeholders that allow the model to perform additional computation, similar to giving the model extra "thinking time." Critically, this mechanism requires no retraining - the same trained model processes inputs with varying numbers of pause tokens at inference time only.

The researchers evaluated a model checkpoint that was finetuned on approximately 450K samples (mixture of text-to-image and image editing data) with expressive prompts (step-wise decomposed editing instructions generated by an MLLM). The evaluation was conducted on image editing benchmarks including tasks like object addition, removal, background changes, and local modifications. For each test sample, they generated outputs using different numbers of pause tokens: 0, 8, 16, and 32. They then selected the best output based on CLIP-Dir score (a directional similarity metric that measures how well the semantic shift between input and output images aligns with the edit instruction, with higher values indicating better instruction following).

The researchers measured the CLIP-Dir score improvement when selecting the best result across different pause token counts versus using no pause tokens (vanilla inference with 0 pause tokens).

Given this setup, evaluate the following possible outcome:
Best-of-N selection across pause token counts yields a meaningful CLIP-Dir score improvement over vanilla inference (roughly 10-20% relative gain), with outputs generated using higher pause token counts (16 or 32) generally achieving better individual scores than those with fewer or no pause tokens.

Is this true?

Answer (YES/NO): YES